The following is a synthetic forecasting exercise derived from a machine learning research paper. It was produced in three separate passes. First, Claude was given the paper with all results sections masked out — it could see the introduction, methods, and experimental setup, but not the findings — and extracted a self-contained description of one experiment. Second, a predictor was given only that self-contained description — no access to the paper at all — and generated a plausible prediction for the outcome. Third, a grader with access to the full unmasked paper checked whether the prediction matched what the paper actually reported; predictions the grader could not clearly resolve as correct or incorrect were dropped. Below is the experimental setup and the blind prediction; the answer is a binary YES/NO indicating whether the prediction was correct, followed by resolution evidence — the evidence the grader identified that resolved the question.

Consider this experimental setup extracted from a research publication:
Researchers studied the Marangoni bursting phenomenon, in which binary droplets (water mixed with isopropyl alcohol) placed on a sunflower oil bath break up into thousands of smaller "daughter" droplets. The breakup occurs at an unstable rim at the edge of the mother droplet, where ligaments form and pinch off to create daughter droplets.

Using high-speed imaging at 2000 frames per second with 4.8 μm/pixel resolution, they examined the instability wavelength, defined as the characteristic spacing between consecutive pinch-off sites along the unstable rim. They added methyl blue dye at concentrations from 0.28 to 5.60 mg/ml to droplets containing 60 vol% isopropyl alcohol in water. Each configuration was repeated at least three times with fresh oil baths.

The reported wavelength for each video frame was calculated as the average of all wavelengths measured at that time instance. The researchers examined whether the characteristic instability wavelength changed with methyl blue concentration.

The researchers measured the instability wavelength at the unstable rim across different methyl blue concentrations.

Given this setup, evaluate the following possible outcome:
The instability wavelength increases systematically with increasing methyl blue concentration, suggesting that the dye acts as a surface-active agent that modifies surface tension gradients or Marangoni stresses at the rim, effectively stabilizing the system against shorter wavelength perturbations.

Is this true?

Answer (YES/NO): YES